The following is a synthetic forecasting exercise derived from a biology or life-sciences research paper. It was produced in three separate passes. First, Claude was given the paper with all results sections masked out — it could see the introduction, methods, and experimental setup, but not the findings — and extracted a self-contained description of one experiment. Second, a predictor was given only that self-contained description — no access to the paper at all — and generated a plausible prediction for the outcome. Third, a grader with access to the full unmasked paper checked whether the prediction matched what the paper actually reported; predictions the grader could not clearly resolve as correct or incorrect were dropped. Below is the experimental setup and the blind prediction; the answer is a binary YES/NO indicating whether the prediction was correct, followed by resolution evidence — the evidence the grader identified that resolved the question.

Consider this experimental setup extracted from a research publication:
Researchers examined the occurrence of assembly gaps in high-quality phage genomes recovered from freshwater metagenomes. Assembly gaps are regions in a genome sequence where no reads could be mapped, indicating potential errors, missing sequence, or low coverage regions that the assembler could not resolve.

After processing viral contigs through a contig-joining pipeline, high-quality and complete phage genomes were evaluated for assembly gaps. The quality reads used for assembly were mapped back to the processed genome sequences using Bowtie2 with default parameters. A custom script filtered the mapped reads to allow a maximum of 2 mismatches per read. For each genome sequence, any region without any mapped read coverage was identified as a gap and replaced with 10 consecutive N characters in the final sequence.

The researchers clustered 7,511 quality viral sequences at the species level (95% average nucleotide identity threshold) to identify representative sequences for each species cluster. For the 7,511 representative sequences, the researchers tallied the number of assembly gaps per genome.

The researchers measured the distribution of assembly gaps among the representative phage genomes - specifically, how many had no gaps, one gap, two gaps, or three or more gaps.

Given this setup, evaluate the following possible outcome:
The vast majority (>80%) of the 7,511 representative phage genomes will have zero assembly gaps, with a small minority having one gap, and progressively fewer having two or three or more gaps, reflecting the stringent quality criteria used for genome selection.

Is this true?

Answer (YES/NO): YES